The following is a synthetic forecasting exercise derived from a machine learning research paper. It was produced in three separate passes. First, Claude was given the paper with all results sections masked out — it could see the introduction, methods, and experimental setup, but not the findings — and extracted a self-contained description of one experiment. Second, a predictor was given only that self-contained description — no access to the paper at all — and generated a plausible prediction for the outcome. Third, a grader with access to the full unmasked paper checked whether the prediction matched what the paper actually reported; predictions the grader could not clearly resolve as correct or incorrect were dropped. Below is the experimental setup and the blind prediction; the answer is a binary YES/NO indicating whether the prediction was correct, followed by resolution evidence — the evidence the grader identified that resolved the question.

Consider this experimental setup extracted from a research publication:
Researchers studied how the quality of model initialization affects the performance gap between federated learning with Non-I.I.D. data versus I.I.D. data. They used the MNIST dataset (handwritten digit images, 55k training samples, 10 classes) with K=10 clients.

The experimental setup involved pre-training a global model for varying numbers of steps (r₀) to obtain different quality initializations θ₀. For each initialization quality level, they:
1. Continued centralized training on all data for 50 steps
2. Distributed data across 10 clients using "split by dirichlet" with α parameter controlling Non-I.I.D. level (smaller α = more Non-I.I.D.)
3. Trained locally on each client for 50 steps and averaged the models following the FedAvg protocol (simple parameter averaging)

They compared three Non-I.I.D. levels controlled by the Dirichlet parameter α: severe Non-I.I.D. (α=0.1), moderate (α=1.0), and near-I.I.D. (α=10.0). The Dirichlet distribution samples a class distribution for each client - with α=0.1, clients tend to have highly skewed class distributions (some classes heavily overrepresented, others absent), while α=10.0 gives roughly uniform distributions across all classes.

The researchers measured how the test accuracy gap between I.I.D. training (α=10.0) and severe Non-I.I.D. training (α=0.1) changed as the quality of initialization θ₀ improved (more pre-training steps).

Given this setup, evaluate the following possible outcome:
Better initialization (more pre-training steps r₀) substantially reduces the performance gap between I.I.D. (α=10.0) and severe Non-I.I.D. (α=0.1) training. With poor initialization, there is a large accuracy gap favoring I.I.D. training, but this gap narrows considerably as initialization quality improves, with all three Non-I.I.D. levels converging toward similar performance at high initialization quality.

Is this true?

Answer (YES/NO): YES